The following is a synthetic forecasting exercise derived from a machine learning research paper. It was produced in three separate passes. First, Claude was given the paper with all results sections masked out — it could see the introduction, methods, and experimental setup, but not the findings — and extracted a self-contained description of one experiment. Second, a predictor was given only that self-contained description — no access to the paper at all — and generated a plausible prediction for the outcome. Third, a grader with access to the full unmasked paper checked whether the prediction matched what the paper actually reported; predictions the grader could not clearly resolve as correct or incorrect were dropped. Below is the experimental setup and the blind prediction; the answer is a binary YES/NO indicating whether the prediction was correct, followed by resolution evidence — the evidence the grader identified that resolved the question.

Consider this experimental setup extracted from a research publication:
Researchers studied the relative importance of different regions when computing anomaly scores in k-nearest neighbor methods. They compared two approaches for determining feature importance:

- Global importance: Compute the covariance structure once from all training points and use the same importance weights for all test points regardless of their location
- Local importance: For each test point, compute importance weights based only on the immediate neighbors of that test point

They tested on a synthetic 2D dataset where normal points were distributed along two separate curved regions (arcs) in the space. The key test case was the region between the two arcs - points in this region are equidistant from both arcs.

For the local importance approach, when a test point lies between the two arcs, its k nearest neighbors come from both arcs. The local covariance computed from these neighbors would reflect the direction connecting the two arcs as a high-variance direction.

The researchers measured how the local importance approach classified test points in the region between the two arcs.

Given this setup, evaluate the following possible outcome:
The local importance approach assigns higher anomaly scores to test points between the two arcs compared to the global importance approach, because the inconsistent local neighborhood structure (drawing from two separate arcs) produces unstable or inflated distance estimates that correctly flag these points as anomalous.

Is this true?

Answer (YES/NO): NO